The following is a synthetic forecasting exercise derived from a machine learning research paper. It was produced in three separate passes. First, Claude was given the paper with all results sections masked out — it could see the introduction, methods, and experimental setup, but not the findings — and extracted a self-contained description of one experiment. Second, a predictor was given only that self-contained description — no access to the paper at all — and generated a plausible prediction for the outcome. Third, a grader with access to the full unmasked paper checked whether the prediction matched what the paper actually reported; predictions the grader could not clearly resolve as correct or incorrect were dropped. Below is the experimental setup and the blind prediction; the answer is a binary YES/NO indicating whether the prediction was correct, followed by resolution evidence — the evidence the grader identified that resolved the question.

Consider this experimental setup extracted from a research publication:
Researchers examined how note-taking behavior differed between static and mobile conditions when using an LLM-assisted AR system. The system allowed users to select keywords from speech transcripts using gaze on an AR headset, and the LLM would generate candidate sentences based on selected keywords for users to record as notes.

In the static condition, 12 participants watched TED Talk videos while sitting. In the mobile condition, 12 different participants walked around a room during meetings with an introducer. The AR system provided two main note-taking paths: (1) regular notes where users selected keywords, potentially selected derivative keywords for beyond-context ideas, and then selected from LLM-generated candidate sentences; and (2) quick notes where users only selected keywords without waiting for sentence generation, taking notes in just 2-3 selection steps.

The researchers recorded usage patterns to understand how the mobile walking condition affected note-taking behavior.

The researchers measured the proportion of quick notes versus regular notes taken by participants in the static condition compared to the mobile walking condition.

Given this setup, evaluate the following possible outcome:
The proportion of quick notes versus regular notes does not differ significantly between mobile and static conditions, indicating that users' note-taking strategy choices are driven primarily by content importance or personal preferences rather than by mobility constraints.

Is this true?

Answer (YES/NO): NO